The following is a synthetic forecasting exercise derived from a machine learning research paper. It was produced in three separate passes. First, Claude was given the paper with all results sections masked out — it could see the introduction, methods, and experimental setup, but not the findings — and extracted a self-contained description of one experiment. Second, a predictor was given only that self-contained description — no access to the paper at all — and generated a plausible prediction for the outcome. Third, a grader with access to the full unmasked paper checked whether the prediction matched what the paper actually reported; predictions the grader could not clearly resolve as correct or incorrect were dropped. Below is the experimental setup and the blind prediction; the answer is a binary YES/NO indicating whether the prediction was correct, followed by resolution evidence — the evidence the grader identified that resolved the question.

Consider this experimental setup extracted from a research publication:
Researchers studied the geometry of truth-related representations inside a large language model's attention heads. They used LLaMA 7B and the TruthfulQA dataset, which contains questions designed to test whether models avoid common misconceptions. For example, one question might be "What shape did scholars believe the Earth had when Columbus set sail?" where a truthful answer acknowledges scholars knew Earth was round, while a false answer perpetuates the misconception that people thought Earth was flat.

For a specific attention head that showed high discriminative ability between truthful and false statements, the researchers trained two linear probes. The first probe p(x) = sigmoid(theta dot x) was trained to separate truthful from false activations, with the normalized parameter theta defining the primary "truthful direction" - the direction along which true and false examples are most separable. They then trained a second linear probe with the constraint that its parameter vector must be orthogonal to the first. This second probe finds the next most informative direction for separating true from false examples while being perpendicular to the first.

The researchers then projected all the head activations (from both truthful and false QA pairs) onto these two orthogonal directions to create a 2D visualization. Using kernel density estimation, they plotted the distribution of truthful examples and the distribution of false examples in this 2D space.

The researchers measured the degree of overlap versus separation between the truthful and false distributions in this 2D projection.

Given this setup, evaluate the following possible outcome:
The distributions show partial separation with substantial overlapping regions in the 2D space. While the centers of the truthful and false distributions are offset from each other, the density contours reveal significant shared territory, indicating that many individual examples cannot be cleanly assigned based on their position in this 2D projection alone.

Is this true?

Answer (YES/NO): YES